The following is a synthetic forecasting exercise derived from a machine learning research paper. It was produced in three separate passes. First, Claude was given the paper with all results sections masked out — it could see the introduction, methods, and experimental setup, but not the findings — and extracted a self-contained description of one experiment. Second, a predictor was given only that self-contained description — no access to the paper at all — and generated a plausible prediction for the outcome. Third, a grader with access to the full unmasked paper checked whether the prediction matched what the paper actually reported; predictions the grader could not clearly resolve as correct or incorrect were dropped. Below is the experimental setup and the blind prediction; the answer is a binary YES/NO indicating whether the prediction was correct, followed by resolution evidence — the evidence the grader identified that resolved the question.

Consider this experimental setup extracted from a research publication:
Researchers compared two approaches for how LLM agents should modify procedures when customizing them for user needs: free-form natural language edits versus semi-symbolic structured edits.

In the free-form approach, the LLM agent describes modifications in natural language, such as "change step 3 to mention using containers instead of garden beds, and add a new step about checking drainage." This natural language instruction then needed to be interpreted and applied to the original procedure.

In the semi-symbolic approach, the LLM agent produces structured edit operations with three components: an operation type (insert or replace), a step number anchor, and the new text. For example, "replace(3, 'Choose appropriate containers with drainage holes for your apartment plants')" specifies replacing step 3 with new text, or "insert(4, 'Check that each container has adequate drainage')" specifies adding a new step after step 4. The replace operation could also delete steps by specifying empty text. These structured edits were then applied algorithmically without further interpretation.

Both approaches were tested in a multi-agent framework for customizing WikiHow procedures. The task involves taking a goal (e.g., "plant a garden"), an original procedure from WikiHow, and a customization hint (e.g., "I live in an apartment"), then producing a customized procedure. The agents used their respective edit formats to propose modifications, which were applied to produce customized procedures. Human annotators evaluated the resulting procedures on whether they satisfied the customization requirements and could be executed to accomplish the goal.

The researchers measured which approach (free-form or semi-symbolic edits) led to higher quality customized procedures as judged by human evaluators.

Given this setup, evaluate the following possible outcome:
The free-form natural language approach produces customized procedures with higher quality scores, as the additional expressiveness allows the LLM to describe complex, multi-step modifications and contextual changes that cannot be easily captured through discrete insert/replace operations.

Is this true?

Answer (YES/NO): NO